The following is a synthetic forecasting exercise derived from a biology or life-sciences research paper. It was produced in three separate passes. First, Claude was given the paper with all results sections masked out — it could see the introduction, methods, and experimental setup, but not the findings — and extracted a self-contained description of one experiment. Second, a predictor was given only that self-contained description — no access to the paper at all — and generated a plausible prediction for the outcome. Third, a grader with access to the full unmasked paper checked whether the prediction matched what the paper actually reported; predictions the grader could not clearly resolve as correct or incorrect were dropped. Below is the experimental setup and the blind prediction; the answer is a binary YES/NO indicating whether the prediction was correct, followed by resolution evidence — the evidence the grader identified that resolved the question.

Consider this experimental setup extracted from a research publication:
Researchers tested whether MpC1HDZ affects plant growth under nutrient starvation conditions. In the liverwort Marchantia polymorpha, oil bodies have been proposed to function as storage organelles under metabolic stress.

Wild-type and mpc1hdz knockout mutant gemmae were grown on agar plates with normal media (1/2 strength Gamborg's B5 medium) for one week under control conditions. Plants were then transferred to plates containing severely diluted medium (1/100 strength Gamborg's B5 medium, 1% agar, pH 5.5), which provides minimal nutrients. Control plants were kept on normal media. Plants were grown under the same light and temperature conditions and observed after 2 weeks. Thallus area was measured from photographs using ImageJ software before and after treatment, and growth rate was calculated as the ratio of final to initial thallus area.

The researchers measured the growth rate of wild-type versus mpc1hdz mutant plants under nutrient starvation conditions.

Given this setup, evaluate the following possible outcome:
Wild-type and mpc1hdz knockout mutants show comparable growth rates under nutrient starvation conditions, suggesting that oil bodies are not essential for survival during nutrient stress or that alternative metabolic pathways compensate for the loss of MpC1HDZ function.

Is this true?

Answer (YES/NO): YES